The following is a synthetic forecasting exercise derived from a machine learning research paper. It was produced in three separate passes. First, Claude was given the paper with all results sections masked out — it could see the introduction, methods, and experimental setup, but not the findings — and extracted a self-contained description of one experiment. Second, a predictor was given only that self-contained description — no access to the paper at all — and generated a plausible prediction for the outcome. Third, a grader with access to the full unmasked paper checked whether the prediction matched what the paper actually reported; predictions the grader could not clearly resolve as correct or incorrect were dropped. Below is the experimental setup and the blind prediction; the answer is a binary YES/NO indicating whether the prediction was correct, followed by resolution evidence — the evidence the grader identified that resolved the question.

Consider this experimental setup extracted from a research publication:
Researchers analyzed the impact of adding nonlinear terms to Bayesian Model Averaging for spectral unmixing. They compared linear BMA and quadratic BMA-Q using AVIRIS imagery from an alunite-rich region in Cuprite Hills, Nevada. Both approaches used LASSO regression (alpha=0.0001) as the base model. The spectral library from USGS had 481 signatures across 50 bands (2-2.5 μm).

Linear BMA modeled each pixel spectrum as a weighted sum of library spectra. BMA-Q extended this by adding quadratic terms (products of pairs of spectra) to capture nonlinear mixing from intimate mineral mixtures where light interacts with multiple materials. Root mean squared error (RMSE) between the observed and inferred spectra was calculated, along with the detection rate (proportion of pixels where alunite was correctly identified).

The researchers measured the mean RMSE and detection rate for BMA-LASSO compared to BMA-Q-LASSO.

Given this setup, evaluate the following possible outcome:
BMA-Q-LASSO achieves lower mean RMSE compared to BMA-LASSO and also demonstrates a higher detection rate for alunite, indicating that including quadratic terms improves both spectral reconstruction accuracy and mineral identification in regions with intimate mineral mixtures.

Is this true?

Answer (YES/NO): NO